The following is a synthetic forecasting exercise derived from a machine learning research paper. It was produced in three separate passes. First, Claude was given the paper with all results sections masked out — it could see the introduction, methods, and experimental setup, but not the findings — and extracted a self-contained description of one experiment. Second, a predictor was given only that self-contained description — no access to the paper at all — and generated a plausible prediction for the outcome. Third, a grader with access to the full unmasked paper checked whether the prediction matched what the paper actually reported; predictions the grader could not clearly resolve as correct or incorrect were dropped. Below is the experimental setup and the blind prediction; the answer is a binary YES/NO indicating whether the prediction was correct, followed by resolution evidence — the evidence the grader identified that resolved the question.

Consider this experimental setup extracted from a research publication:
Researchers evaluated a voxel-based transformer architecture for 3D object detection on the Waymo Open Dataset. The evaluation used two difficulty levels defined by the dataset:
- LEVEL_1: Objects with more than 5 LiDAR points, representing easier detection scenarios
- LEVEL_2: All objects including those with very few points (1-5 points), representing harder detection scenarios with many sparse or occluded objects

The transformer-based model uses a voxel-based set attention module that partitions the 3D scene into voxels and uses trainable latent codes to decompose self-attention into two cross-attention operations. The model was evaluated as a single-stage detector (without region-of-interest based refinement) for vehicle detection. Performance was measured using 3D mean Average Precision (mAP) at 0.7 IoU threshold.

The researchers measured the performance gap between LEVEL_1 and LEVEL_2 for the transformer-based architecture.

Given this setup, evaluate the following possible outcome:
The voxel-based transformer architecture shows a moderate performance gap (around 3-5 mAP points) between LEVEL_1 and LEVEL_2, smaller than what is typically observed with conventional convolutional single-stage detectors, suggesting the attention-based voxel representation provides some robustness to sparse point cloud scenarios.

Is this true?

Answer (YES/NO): NO